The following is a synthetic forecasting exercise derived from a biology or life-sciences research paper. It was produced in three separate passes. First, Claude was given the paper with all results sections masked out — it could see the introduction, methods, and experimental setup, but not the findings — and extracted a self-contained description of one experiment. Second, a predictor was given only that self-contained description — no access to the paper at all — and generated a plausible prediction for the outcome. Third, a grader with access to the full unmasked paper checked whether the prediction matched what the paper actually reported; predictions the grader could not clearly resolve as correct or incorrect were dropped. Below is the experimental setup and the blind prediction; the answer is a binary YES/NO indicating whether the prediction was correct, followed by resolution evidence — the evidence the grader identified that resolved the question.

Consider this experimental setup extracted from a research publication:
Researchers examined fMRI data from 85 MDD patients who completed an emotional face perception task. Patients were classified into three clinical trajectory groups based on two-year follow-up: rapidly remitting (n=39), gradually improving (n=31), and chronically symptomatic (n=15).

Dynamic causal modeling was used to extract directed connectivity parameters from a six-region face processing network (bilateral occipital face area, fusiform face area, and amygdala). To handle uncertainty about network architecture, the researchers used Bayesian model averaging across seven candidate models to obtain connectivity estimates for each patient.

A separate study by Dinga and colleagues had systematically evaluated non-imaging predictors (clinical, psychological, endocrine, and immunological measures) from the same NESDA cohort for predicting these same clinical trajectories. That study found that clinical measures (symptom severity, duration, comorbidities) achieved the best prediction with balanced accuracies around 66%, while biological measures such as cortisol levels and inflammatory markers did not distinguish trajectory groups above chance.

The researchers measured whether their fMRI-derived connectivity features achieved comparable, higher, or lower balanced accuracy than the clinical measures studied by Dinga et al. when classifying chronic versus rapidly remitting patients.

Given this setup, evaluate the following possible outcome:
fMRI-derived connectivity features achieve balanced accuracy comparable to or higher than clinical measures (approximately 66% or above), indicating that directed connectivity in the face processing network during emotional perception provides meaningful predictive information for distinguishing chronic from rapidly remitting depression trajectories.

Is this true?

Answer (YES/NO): YES